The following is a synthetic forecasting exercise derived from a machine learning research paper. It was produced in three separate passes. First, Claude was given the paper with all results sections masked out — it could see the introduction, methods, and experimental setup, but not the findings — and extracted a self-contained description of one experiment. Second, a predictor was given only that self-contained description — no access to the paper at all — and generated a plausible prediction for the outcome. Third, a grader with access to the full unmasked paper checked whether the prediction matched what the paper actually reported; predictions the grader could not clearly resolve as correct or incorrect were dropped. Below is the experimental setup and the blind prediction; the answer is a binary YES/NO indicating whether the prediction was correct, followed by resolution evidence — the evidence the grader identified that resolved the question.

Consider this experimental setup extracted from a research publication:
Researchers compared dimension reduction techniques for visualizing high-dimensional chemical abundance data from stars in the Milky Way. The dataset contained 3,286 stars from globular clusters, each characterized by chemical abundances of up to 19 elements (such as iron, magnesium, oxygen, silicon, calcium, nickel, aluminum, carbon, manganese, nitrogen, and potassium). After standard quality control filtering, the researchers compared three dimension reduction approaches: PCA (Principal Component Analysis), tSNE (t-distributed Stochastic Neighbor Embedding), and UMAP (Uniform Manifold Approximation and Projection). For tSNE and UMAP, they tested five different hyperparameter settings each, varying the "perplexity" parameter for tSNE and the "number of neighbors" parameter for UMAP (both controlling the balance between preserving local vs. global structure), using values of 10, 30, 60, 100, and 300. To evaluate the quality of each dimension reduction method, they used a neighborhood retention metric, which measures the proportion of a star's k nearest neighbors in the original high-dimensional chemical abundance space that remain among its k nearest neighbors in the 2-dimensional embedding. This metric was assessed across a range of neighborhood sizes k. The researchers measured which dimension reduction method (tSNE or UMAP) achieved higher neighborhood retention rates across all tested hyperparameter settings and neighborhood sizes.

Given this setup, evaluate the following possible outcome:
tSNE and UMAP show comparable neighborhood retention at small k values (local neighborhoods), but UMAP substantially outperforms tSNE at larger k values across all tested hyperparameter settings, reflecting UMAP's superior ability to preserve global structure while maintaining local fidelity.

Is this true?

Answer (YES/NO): NO